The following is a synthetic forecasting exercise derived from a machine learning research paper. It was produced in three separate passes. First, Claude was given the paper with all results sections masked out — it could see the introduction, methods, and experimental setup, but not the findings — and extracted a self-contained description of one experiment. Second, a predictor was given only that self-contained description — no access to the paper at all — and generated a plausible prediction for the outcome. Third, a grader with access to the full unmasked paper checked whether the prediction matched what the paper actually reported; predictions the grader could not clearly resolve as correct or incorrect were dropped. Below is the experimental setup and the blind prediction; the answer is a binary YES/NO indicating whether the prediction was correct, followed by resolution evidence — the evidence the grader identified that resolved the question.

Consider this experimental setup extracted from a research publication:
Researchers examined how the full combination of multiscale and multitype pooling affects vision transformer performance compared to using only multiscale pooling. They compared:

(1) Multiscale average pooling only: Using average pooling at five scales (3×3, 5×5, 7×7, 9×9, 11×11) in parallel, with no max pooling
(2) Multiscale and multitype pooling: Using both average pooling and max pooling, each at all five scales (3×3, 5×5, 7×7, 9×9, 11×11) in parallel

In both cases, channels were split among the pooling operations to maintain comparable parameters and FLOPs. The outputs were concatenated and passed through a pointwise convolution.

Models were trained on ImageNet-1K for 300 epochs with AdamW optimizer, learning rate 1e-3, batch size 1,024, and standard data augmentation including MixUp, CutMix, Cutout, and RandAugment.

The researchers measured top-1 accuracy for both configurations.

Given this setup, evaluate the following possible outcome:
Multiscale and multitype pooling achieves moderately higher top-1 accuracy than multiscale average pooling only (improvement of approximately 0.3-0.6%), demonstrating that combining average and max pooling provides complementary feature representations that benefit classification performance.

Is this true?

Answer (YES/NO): YES